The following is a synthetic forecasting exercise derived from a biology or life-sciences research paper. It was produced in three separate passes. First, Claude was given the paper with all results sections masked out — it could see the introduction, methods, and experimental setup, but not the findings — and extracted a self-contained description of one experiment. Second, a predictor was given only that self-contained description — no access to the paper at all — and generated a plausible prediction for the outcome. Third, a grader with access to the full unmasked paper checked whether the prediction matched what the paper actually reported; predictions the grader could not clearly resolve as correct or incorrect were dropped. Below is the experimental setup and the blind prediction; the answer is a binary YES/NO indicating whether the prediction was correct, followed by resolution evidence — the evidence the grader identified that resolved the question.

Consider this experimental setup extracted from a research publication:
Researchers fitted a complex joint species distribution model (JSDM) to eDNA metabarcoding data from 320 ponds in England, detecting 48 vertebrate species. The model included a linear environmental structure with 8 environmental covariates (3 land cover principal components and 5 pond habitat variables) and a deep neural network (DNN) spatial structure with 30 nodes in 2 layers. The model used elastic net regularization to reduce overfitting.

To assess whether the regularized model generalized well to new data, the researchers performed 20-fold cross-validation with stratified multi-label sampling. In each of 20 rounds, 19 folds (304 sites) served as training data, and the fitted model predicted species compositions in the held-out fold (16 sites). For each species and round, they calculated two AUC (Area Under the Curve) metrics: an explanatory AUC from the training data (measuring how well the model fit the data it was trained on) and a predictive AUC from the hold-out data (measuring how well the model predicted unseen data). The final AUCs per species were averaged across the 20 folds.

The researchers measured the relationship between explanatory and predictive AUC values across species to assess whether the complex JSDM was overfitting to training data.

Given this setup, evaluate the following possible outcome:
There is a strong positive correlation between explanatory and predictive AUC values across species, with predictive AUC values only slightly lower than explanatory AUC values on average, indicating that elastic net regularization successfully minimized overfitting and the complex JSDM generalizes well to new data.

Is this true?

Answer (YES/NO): NO